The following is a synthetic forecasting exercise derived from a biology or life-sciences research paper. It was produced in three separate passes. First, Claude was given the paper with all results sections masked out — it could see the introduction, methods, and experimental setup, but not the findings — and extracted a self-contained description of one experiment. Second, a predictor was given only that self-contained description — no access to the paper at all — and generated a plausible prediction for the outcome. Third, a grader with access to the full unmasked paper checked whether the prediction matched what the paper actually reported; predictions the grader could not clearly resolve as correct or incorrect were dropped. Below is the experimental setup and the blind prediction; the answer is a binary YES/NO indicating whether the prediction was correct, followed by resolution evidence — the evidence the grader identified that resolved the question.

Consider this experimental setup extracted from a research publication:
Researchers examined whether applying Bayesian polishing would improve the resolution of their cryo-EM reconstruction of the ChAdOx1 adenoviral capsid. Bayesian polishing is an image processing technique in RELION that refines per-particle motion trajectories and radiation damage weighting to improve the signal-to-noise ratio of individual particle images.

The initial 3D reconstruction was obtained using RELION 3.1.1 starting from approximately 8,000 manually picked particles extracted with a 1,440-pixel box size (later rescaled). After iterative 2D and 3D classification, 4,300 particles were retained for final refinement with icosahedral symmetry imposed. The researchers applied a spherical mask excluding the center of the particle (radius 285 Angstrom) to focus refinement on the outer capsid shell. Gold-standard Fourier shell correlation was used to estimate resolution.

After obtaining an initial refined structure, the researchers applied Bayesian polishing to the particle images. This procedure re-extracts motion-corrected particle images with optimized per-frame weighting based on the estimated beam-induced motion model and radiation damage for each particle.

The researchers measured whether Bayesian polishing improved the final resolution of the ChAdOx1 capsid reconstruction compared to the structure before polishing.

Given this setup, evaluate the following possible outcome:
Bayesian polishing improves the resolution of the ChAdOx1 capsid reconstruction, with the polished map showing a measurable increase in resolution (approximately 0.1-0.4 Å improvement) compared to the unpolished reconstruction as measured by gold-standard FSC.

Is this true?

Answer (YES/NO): NO